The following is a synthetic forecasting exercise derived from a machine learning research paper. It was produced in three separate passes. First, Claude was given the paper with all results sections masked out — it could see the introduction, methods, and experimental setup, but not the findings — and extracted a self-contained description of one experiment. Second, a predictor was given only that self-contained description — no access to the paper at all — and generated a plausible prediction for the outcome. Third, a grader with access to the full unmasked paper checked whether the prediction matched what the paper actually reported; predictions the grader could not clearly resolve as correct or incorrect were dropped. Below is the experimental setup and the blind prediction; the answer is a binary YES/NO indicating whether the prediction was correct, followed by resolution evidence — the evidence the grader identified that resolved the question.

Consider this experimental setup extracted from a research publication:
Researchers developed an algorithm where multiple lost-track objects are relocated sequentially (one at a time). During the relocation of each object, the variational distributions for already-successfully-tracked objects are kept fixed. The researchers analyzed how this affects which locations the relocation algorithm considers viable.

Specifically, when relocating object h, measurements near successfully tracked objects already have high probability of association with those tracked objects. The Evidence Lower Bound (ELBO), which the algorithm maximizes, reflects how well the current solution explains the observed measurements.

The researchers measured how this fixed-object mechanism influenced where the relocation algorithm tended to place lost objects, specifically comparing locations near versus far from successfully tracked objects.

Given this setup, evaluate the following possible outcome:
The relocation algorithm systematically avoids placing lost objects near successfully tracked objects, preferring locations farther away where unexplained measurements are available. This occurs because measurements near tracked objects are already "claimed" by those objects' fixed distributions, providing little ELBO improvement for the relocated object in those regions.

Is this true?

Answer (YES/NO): YES